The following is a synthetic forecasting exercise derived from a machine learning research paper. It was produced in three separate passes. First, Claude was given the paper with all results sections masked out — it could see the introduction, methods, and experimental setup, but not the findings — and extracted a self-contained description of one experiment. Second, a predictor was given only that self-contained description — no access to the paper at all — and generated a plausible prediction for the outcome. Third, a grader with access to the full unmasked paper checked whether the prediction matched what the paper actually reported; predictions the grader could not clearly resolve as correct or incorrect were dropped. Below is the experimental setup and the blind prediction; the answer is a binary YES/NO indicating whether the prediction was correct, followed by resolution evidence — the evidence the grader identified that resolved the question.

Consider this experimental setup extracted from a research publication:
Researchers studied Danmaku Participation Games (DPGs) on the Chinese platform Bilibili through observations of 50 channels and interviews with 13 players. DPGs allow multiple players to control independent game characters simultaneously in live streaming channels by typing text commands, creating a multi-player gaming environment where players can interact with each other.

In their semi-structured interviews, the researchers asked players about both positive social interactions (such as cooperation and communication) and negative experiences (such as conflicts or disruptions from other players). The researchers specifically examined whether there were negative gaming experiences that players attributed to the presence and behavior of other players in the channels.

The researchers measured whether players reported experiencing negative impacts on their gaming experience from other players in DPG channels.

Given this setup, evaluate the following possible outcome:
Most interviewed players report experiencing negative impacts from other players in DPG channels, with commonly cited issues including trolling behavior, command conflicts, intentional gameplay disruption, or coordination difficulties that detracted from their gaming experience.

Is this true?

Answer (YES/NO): NO